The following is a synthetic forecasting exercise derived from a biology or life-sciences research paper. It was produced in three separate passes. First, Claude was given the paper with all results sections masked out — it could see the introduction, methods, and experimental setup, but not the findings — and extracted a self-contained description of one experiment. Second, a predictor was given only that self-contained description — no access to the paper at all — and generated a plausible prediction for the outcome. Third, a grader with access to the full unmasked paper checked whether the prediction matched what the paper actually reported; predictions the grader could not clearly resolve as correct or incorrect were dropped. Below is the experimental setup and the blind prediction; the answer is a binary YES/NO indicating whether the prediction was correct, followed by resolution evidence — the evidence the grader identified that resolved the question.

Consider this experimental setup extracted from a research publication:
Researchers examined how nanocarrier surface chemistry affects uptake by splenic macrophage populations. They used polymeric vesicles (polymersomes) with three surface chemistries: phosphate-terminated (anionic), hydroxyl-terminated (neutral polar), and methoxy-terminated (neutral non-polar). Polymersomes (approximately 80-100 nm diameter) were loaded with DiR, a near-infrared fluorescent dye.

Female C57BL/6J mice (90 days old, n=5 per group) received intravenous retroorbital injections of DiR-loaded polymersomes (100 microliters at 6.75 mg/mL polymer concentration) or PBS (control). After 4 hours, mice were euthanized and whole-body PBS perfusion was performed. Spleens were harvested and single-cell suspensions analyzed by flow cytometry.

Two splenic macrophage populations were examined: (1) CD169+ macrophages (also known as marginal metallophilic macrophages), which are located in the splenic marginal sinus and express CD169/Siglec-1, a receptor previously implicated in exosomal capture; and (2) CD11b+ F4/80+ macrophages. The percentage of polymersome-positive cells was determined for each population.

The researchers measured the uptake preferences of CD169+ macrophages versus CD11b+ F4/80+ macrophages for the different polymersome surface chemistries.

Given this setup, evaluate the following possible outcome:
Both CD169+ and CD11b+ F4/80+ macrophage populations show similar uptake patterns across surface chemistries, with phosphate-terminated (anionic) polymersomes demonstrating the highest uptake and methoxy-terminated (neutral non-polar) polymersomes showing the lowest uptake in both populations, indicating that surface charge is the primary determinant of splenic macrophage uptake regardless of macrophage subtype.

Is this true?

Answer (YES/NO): NO